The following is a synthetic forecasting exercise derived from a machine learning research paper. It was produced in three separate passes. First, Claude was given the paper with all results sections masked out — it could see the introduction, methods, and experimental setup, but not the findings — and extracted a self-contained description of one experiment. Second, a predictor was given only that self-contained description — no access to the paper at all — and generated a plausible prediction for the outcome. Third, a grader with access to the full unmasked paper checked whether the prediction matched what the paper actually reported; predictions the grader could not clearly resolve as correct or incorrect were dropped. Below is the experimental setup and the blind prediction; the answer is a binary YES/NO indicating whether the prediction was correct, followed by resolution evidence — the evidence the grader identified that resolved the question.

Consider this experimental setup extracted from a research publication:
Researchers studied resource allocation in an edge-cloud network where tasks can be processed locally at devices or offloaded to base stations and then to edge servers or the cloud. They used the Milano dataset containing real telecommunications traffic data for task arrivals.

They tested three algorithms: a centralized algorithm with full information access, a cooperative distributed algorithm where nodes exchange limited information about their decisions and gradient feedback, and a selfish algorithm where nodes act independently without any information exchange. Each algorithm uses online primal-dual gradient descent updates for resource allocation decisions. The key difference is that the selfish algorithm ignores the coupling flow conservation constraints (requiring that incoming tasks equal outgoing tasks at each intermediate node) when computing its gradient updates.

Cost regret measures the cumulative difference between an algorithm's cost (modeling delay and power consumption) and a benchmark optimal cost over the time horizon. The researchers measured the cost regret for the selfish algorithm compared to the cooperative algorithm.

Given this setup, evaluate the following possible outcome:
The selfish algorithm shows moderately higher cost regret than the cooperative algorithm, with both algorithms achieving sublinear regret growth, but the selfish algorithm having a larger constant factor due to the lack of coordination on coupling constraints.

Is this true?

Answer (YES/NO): NO